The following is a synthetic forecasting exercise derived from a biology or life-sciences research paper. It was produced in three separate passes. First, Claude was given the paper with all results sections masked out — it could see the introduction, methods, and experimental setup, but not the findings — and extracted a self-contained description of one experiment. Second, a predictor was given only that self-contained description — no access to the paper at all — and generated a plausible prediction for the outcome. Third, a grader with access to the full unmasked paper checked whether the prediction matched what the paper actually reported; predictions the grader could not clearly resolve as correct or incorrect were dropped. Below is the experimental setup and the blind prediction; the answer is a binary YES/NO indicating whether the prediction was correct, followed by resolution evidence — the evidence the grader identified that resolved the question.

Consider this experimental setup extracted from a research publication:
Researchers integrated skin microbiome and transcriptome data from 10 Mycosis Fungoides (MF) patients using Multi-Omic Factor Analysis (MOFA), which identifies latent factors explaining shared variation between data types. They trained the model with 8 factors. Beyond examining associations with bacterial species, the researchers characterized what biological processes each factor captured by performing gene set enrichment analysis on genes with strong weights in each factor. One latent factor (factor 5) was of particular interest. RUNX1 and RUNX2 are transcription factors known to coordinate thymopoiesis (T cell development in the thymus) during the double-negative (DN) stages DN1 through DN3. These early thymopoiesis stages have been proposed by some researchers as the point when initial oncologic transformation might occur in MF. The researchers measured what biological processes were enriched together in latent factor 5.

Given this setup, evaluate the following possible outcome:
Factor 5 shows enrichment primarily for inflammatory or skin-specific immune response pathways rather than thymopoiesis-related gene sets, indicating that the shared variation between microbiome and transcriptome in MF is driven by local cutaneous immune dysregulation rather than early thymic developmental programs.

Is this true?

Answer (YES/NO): NO